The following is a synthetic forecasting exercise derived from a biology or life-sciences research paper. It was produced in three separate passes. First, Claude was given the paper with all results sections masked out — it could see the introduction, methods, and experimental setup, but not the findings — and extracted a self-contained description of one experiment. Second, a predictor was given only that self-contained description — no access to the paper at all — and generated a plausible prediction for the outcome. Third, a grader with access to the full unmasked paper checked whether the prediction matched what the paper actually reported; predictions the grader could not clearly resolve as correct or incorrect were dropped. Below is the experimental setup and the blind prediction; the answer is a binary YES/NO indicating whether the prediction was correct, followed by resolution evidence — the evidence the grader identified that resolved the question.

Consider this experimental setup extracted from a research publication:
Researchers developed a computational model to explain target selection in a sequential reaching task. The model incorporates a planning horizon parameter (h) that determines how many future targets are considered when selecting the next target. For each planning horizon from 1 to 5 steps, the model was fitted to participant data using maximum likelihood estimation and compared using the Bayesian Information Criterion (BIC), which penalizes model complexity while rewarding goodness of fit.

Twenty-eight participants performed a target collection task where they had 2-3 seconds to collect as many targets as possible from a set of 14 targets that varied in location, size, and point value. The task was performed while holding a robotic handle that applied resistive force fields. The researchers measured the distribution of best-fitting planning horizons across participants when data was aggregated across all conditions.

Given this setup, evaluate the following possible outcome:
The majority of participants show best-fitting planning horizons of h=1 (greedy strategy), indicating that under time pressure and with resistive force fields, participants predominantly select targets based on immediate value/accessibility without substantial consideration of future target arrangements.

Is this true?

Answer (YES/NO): NO